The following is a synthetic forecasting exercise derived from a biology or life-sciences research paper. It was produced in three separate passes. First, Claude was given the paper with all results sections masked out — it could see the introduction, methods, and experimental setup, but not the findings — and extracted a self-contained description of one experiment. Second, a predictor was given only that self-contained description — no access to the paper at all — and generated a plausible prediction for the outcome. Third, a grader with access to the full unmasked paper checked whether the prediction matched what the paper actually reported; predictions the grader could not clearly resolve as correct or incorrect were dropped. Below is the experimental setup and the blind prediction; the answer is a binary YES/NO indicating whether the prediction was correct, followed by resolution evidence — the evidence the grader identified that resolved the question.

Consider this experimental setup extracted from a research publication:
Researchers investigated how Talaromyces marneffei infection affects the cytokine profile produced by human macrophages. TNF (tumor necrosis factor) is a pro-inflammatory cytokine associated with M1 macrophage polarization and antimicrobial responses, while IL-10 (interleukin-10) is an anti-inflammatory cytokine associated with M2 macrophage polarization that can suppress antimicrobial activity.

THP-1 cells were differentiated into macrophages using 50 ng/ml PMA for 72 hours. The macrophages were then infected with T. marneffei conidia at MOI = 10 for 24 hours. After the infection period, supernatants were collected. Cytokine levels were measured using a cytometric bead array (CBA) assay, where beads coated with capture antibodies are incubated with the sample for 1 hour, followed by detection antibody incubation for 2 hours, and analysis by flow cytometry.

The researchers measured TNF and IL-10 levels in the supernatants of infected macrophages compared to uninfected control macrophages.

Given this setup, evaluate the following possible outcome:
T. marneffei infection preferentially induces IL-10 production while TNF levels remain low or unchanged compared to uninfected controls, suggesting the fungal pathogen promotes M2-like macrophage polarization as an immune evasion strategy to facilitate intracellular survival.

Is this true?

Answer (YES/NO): NO